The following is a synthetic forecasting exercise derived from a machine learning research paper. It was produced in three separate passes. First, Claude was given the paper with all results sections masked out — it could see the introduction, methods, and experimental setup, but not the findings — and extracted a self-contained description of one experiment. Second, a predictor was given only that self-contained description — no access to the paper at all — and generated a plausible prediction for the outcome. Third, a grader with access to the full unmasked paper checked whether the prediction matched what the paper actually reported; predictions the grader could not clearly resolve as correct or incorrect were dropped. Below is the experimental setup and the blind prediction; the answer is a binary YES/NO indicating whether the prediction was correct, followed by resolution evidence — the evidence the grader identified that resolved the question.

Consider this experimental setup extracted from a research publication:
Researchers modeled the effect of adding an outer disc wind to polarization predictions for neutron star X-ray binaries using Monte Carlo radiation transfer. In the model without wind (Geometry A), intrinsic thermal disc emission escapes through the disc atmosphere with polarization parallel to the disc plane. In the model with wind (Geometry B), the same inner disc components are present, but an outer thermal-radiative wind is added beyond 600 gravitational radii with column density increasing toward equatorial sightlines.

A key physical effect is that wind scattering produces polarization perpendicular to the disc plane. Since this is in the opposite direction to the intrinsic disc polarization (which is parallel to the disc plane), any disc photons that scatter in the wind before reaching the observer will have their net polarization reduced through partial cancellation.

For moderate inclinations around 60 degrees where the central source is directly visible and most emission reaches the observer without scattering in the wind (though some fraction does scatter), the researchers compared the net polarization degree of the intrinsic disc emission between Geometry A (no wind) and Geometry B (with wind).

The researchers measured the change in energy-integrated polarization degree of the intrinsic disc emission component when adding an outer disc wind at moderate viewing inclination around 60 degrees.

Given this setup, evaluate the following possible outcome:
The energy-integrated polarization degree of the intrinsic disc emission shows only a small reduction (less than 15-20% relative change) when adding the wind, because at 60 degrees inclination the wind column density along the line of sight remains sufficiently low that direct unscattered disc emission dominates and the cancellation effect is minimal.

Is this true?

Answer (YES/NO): YES